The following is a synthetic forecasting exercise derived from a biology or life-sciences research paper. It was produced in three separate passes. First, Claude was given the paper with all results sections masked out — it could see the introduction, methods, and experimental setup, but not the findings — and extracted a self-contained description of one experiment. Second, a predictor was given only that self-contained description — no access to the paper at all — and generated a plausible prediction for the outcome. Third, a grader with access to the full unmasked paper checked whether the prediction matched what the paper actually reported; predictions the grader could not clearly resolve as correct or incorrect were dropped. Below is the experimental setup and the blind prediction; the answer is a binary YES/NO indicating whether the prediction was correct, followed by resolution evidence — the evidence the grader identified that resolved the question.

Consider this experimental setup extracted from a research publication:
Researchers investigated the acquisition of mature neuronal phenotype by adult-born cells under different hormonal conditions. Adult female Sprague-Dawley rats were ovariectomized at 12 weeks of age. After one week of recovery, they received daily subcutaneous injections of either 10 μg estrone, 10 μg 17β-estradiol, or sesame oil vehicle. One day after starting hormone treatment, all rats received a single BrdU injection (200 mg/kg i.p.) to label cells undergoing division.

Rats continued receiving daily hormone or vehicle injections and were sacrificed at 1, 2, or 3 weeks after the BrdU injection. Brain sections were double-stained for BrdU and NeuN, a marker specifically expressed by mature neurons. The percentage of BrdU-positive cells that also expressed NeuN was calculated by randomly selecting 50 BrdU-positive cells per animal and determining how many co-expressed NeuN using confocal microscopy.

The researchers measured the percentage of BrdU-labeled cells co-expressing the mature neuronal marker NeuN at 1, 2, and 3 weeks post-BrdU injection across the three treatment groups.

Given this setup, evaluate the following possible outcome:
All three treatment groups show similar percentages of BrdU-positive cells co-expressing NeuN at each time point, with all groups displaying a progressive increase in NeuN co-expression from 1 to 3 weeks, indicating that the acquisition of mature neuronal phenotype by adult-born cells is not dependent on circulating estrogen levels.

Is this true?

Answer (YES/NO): NO